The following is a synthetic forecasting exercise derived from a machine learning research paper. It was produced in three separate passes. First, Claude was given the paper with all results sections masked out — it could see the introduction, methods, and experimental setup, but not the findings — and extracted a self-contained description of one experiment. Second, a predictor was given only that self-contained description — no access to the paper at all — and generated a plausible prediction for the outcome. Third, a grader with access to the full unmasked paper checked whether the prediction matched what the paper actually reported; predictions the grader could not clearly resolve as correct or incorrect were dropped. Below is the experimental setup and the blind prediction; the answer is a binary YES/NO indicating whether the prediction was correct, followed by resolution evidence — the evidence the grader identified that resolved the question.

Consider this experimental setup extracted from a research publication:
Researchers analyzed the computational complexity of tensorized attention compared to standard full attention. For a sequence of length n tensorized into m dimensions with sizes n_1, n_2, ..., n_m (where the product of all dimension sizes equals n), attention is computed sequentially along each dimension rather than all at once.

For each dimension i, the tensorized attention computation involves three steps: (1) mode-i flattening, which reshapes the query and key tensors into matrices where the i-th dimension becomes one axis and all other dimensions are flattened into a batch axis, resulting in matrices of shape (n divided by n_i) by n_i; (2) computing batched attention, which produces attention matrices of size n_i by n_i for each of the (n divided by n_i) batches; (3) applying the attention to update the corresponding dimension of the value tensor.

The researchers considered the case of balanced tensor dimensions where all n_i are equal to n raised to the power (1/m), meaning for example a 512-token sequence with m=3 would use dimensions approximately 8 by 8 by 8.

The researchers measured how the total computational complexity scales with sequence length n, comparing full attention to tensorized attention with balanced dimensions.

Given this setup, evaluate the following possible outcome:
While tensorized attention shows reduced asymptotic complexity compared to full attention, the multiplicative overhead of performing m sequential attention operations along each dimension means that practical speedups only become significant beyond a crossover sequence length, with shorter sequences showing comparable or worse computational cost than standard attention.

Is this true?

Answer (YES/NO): NO